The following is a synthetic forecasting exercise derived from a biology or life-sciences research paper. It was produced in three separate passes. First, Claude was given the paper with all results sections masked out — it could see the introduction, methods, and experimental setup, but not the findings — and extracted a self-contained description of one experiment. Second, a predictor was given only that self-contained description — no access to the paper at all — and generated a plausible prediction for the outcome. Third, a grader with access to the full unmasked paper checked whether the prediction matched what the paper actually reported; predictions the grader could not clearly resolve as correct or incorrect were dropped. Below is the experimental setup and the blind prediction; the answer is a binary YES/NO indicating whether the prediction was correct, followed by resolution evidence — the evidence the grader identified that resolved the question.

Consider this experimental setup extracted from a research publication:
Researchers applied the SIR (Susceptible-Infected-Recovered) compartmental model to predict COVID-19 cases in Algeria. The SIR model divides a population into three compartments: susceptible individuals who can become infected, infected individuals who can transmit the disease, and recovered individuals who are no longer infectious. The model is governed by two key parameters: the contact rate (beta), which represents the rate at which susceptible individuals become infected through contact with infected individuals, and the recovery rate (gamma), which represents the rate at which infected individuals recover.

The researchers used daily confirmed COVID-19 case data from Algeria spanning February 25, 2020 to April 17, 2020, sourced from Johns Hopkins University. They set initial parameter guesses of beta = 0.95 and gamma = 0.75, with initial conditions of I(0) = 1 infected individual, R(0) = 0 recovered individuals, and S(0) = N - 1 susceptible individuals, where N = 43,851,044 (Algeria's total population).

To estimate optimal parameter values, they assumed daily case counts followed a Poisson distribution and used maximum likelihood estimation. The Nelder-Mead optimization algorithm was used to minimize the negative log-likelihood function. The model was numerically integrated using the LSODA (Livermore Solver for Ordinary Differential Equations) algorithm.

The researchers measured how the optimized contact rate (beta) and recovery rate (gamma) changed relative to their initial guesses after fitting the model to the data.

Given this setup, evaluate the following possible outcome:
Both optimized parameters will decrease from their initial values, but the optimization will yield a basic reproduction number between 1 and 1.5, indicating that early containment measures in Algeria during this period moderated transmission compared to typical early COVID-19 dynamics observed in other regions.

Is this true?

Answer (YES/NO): NO